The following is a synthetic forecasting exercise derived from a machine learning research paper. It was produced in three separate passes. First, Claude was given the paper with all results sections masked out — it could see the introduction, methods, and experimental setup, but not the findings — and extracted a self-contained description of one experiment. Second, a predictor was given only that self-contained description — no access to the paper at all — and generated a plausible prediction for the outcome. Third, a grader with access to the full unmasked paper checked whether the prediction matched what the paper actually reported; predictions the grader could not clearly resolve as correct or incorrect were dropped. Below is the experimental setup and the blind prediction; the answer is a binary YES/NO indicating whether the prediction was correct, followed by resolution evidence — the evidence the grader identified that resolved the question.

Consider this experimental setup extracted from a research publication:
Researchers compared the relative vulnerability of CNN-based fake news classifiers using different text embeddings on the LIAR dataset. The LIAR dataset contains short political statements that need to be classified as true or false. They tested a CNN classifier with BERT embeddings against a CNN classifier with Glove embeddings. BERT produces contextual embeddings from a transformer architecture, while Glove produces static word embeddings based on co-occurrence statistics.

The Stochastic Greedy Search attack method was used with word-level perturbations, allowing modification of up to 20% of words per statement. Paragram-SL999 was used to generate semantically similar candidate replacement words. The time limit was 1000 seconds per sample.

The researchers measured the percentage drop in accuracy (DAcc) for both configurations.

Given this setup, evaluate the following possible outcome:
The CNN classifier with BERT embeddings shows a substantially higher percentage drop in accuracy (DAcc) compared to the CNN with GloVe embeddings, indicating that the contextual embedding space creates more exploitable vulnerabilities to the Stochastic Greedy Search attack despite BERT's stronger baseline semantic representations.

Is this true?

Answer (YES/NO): NO